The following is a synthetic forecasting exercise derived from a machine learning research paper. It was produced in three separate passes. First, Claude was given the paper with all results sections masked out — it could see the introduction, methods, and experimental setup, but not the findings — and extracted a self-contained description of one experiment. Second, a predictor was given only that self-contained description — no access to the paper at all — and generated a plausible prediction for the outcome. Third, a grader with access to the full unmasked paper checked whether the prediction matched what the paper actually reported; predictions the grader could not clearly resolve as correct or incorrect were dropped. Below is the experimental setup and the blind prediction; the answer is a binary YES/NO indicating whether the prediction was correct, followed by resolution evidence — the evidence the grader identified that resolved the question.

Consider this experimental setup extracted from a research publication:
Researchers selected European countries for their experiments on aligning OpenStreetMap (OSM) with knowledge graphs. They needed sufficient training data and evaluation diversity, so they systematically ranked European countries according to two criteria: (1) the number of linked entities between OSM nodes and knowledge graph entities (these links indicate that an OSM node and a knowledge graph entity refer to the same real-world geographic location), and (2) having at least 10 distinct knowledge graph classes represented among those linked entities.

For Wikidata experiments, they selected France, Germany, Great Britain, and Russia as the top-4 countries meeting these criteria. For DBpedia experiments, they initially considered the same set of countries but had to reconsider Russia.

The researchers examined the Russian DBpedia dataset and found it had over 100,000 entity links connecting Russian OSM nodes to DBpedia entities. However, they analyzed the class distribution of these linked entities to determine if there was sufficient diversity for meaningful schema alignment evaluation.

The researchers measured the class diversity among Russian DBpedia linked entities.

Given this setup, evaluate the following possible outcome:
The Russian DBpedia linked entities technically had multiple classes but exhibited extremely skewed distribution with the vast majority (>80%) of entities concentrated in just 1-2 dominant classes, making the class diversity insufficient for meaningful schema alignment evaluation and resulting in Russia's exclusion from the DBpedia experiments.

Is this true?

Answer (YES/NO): YES